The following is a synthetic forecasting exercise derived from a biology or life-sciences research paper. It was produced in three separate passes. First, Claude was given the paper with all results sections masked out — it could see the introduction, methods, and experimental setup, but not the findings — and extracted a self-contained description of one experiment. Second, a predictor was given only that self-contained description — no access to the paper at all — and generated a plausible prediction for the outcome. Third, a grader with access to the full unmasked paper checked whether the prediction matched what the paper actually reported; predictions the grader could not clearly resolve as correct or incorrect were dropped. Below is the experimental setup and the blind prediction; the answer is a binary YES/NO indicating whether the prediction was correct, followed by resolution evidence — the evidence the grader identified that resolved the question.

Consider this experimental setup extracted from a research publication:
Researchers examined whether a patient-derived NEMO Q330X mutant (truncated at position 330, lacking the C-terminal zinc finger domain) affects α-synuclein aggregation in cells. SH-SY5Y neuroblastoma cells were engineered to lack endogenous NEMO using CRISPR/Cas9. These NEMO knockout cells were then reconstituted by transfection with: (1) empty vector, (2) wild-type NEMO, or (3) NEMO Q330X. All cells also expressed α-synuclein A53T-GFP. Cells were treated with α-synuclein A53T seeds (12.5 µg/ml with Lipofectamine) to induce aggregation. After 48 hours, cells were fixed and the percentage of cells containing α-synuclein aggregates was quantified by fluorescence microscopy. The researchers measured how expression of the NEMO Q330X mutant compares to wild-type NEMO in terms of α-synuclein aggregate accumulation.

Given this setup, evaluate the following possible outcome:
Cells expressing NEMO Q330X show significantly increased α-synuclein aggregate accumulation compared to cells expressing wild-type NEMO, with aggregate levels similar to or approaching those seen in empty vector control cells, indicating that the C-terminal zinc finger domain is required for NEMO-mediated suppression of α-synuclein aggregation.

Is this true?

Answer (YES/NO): YES